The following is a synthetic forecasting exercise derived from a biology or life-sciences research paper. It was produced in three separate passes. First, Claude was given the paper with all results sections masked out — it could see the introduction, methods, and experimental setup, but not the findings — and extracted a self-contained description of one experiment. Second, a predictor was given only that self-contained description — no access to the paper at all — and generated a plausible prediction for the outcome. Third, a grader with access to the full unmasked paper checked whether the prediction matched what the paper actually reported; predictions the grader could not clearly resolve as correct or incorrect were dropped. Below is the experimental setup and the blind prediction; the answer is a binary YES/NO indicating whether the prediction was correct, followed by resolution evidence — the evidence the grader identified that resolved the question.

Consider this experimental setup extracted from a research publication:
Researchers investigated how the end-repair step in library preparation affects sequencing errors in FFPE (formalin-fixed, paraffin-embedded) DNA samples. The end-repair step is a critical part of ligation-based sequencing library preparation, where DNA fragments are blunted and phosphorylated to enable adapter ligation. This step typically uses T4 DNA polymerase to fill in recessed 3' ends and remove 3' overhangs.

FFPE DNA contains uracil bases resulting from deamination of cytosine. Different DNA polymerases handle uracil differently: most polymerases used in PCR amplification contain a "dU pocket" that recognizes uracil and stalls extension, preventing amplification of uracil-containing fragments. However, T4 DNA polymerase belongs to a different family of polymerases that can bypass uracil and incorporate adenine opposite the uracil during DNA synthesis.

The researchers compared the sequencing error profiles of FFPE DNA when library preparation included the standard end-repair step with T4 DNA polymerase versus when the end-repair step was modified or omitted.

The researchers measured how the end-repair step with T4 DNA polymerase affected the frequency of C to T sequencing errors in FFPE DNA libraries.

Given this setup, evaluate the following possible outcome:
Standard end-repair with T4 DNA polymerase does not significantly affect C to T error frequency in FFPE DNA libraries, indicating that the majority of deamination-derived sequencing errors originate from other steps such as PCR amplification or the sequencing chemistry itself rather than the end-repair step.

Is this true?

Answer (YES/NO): NO